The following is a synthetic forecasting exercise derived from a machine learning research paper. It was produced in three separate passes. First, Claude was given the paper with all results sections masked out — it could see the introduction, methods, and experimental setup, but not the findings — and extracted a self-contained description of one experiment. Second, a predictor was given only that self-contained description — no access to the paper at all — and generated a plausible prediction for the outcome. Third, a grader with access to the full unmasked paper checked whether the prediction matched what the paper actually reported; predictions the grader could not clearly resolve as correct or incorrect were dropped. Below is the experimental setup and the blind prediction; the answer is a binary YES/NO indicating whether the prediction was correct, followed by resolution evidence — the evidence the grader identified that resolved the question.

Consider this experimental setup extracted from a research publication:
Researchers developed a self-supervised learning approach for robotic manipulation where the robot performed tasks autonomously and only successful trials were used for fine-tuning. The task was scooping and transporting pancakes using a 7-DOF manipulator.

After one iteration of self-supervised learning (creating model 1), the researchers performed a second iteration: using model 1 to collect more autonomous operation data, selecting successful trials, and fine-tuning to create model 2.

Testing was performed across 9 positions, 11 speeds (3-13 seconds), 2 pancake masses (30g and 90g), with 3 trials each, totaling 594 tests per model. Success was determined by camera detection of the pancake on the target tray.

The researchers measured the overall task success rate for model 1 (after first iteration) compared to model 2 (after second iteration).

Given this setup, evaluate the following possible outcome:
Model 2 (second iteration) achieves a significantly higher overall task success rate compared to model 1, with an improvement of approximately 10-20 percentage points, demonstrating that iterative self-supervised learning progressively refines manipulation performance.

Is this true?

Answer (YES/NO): NO